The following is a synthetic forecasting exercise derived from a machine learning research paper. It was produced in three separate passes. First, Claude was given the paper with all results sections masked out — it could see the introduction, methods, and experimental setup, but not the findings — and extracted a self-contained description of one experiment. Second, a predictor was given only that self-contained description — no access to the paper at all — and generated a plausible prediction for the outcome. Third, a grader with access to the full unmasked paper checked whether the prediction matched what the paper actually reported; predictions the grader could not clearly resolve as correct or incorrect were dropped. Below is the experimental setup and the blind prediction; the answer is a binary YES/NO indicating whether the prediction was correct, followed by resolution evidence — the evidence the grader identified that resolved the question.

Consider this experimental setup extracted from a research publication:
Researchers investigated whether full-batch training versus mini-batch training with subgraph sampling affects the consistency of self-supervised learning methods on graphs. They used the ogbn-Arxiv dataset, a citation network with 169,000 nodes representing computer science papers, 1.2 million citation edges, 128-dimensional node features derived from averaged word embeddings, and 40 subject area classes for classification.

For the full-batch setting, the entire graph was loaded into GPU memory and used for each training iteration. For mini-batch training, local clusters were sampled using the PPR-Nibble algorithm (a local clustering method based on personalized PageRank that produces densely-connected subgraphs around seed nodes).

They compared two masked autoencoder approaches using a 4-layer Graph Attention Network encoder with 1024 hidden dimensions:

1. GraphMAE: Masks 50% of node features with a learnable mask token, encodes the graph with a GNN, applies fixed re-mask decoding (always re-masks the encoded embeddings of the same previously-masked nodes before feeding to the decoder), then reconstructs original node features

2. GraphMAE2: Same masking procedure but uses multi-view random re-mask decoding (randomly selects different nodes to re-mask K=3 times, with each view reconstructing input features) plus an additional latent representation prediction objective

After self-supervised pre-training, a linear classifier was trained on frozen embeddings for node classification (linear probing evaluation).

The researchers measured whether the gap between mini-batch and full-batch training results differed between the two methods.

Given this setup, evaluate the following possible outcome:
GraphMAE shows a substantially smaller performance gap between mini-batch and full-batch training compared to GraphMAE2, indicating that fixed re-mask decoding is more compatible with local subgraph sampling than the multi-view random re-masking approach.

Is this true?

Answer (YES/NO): NO